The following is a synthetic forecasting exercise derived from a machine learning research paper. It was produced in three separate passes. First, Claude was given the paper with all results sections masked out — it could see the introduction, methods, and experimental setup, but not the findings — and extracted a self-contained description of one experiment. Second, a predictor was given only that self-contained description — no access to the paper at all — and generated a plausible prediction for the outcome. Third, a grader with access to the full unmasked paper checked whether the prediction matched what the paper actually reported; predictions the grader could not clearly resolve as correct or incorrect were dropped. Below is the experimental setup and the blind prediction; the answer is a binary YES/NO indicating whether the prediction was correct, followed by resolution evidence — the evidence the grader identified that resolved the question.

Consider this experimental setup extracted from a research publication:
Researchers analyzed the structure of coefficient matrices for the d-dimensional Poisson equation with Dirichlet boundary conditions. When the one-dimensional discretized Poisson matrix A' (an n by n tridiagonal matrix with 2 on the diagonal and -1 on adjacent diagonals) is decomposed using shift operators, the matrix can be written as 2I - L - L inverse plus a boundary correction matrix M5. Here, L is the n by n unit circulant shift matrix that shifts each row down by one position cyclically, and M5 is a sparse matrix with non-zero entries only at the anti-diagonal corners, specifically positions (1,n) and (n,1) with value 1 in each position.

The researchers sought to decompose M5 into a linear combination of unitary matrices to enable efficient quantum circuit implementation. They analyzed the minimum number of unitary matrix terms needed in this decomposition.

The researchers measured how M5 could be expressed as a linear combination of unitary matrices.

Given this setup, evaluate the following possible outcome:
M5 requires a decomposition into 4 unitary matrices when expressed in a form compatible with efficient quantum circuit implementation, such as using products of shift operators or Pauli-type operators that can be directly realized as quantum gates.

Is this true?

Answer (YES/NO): NO